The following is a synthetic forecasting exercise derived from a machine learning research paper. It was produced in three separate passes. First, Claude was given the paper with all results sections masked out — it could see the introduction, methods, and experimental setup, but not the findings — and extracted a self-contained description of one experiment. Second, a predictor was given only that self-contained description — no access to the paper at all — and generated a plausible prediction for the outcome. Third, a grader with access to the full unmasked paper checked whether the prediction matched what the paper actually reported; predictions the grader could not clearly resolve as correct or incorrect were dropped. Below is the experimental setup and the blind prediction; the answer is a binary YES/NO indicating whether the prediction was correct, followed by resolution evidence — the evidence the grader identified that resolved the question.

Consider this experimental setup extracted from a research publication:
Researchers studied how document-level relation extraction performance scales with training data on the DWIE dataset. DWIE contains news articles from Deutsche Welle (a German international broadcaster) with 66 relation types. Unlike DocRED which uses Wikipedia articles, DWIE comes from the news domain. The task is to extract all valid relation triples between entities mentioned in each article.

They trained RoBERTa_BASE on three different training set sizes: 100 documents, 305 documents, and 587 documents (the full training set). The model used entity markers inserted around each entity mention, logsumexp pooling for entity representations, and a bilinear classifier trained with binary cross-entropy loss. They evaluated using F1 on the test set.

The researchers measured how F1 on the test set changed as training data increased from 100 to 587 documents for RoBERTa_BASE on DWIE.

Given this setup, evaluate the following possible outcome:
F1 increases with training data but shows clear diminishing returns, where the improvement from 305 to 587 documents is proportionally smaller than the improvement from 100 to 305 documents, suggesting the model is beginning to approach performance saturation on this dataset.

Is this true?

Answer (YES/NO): YES